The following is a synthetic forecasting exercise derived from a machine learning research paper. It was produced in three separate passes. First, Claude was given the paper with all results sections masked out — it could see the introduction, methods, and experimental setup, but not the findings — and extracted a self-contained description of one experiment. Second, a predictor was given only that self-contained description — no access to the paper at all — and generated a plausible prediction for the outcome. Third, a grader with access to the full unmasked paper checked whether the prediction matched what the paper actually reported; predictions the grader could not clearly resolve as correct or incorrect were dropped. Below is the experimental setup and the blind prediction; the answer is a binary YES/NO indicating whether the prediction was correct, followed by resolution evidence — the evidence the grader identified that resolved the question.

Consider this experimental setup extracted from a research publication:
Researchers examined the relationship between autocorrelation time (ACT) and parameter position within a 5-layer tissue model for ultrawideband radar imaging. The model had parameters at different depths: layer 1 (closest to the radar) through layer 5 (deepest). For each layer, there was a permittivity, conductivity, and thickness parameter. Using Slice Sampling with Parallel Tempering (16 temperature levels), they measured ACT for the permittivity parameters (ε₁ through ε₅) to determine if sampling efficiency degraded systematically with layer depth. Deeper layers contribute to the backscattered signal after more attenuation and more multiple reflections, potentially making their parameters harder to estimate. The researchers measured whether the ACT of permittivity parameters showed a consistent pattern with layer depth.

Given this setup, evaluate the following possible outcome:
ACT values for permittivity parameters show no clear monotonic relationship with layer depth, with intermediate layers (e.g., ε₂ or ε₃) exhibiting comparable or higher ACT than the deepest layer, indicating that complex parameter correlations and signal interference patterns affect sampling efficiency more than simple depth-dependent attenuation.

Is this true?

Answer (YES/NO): YES